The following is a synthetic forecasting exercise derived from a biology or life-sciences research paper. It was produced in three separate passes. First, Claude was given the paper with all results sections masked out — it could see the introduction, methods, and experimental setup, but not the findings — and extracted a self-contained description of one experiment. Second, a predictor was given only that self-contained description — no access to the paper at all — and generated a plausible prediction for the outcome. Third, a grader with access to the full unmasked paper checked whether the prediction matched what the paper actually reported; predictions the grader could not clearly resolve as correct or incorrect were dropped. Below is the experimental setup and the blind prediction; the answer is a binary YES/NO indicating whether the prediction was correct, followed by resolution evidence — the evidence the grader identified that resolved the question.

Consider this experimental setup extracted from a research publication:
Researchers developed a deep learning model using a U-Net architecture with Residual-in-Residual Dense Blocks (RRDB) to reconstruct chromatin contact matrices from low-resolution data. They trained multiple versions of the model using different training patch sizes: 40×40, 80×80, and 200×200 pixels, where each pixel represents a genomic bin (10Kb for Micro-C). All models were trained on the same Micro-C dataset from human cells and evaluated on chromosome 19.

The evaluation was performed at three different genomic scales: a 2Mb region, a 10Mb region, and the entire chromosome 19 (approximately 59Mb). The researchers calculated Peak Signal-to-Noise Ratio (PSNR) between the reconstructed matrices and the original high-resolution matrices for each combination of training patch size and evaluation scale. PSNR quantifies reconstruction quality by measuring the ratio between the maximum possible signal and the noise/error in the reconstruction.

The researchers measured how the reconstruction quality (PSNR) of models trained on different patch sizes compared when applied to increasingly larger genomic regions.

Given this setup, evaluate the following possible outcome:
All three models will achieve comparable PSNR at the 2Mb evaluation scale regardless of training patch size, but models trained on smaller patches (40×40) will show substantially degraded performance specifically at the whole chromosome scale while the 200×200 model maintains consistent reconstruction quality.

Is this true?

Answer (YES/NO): NO